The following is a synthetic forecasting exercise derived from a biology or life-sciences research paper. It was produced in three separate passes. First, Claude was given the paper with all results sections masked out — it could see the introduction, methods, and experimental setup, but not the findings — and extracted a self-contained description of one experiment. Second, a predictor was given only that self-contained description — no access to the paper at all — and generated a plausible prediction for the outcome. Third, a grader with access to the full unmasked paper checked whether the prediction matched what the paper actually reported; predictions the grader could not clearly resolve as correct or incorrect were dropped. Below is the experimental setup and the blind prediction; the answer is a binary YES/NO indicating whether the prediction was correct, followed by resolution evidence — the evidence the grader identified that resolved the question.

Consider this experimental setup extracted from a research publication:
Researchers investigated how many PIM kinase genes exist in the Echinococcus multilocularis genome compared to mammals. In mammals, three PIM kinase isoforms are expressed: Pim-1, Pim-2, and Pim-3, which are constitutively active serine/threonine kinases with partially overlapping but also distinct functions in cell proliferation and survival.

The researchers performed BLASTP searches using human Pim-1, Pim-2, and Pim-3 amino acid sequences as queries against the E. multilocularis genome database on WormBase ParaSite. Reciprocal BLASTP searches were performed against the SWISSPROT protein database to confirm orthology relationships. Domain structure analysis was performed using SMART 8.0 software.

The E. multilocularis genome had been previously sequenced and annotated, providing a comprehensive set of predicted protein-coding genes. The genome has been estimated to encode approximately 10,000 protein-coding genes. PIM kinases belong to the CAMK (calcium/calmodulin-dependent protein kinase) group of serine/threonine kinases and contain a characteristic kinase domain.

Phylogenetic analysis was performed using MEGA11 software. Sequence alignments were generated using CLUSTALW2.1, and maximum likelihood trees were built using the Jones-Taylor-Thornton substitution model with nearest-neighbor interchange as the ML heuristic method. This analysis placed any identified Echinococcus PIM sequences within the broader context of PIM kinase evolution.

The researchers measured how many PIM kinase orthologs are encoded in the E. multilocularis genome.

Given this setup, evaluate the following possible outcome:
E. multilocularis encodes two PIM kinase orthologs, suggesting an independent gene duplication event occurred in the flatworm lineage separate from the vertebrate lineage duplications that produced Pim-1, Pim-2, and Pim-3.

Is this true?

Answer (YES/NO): NO